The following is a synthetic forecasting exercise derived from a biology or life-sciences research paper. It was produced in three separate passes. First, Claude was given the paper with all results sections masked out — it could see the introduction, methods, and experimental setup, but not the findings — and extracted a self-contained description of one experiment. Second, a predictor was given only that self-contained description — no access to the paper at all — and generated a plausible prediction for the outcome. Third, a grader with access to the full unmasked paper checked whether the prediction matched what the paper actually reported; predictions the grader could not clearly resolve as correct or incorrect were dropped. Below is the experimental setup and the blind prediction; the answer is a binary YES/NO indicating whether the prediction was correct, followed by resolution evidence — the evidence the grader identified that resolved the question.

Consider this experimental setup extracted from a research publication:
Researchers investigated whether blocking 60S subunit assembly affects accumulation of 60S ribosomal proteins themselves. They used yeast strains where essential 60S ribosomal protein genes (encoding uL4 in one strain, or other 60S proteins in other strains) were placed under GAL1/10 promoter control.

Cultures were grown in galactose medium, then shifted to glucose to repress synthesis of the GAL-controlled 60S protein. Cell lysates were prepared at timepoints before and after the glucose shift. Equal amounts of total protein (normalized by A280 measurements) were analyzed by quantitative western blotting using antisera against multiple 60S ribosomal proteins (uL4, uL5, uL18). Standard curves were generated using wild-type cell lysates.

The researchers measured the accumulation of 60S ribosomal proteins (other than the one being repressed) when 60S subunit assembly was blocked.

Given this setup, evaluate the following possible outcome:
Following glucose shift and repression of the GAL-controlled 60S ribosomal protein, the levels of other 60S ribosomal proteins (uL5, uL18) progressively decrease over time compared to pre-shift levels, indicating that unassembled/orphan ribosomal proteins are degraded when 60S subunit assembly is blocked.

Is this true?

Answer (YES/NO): YES